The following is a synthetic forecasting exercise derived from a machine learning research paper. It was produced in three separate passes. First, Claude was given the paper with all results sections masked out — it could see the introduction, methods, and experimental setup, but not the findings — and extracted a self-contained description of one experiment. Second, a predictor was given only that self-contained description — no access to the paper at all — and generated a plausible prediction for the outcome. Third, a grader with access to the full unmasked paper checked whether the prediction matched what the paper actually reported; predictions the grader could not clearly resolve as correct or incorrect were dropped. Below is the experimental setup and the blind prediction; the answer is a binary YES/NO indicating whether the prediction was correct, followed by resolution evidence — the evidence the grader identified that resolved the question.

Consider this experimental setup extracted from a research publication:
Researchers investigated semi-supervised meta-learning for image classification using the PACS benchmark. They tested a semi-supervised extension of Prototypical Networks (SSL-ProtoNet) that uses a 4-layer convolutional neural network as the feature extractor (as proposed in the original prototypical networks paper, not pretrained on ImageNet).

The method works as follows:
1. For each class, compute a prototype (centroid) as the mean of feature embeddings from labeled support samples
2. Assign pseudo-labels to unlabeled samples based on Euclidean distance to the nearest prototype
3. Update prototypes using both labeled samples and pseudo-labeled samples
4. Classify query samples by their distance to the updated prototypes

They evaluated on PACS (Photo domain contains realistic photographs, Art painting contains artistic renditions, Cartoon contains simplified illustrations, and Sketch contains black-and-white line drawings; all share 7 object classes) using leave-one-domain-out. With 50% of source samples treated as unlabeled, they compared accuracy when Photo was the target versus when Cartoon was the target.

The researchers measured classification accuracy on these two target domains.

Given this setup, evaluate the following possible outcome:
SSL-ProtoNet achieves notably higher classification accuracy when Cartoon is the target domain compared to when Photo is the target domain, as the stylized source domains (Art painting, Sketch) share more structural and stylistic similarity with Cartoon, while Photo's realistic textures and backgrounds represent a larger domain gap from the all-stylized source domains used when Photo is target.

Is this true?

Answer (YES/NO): NO